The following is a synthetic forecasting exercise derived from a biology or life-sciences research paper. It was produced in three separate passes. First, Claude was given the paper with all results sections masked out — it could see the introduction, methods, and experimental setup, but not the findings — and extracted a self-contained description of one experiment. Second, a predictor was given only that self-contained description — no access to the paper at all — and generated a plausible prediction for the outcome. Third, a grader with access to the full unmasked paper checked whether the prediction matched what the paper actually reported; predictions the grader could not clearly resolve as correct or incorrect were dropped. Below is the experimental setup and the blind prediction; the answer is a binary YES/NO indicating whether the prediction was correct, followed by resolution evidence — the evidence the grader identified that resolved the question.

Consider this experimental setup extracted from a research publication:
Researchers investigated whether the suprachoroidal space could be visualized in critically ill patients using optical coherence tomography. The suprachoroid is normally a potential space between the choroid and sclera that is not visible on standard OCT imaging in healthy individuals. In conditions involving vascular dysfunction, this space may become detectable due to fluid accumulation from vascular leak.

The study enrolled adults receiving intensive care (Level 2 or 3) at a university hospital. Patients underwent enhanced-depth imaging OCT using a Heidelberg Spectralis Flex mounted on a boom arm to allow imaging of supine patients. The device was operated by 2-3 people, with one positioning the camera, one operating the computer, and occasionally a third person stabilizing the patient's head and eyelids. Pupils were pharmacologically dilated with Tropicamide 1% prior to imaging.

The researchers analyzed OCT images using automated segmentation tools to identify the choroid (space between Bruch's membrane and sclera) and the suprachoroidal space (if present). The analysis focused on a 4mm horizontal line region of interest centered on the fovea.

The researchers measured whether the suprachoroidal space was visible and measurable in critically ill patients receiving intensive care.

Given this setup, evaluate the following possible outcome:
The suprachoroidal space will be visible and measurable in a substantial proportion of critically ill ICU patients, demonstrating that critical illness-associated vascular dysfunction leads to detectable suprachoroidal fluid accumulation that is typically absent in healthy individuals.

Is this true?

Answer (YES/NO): YES